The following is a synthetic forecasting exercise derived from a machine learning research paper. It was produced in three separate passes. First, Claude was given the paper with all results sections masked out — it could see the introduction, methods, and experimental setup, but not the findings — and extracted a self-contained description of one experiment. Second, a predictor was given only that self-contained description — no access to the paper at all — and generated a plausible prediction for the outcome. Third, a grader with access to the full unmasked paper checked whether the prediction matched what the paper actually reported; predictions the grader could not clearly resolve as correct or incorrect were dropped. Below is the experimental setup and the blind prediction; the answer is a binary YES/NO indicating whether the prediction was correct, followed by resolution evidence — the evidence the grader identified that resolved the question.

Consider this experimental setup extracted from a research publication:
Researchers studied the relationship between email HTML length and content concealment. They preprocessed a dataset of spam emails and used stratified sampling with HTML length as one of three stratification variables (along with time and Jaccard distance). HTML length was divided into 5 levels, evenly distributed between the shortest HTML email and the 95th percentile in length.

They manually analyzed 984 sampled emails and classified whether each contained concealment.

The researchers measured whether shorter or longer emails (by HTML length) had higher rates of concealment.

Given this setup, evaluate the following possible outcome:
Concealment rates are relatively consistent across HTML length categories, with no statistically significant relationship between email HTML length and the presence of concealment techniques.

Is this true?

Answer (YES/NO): NO